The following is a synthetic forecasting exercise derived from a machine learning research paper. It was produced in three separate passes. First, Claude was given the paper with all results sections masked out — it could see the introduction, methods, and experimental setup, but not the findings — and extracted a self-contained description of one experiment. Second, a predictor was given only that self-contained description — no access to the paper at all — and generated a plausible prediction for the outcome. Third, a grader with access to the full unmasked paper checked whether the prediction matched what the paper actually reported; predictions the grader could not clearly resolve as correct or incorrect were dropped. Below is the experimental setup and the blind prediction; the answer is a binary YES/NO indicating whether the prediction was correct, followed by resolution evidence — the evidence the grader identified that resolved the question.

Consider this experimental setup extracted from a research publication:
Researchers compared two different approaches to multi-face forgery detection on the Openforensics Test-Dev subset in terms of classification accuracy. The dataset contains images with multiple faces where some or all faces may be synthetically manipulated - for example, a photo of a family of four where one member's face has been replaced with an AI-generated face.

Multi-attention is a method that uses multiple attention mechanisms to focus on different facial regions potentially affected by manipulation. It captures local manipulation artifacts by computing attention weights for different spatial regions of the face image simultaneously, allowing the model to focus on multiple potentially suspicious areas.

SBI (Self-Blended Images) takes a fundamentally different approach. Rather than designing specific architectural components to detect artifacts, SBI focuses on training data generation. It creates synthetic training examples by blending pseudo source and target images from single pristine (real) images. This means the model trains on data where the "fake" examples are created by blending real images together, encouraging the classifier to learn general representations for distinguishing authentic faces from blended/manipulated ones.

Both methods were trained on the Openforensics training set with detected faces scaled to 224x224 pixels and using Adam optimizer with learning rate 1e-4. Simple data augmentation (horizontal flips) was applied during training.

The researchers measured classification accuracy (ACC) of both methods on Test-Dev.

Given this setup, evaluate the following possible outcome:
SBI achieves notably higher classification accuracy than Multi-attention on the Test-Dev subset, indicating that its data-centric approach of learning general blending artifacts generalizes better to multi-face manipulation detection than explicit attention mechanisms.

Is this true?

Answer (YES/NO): NO